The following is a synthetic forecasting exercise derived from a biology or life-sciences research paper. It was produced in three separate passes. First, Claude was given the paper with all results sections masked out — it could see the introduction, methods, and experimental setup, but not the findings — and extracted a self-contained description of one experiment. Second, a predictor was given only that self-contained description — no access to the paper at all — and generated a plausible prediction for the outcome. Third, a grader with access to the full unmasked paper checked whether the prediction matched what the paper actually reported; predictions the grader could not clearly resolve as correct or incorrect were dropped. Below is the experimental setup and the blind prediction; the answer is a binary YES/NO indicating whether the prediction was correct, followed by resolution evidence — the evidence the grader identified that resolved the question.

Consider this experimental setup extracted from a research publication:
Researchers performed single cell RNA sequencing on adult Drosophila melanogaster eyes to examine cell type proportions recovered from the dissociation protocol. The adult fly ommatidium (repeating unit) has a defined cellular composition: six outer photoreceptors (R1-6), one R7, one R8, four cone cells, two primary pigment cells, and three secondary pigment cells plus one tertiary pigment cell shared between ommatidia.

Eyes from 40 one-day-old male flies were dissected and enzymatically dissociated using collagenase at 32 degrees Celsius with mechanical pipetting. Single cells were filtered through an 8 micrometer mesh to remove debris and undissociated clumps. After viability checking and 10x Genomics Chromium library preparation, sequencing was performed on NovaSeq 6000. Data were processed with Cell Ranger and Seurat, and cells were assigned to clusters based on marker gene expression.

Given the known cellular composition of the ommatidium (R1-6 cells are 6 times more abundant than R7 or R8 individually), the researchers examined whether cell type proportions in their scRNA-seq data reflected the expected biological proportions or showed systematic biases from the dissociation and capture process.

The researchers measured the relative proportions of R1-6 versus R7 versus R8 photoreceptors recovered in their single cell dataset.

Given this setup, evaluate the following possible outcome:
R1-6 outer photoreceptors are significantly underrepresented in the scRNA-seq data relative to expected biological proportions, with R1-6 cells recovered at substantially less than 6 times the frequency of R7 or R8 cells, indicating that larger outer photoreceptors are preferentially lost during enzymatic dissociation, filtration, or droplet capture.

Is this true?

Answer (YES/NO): NO